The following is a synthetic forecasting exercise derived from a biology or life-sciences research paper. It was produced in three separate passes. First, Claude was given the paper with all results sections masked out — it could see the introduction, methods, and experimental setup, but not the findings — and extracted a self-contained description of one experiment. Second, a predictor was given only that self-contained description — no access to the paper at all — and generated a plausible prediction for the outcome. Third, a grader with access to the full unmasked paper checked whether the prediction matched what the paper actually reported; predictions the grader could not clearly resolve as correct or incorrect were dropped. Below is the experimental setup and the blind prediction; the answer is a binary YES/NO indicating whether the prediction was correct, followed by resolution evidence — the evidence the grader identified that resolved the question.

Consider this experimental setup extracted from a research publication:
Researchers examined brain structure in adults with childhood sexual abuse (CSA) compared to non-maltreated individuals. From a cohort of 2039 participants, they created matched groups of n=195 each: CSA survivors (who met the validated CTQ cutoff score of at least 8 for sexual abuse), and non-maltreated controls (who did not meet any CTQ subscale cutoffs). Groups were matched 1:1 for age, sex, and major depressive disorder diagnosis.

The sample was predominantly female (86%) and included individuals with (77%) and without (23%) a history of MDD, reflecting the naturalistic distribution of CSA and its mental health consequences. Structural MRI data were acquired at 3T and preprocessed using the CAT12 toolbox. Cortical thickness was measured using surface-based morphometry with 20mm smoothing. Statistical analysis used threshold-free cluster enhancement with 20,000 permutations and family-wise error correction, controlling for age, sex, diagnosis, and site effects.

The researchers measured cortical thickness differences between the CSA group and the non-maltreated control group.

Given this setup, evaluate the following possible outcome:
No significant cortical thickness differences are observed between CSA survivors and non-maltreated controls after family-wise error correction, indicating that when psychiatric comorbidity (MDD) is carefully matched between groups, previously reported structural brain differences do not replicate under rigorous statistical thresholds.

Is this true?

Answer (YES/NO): NO